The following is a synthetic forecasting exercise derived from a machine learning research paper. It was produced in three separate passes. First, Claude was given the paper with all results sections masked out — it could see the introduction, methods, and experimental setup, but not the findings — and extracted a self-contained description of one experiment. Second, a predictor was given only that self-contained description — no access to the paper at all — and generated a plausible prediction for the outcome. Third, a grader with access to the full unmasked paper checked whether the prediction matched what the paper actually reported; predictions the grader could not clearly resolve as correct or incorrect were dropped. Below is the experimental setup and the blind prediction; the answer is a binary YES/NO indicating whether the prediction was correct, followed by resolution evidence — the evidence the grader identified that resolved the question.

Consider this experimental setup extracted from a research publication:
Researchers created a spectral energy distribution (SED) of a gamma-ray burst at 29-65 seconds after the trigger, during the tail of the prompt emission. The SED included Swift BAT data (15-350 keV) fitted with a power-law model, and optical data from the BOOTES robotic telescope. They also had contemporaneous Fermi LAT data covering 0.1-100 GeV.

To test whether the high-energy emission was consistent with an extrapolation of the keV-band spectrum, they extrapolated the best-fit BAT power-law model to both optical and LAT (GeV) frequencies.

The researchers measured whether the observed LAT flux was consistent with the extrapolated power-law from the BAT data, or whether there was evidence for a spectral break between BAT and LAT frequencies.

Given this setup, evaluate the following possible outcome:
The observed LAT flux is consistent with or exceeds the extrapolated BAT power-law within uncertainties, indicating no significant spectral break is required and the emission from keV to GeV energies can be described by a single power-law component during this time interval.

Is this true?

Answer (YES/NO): NO